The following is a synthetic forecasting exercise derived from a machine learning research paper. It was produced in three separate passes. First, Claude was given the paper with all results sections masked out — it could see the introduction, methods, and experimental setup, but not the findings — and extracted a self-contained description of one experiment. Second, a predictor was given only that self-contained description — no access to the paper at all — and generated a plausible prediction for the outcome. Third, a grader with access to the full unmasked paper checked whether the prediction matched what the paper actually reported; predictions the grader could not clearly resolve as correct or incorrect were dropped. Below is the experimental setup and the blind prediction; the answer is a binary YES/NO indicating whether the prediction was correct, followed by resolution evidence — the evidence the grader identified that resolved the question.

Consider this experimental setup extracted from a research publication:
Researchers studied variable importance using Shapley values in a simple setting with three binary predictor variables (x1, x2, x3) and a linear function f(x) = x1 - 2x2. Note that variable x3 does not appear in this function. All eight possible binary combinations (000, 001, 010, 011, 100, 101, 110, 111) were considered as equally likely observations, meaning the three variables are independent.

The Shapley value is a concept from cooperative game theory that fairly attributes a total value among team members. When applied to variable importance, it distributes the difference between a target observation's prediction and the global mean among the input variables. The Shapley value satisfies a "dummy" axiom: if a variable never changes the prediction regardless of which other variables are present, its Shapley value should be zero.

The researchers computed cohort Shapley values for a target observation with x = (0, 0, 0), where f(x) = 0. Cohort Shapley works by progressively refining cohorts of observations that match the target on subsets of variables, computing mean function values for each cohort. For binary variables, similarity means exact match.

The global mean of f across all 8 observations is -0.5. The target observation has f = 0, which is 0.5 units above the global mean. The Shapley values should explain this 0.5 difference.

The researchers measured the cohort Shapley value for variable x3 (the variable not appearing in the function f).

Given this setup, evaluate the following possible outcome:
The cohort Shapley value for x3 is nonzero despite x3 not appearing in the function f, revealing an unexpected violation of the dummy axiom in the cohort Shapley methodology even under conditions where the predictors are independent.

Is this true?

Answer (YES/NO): NO